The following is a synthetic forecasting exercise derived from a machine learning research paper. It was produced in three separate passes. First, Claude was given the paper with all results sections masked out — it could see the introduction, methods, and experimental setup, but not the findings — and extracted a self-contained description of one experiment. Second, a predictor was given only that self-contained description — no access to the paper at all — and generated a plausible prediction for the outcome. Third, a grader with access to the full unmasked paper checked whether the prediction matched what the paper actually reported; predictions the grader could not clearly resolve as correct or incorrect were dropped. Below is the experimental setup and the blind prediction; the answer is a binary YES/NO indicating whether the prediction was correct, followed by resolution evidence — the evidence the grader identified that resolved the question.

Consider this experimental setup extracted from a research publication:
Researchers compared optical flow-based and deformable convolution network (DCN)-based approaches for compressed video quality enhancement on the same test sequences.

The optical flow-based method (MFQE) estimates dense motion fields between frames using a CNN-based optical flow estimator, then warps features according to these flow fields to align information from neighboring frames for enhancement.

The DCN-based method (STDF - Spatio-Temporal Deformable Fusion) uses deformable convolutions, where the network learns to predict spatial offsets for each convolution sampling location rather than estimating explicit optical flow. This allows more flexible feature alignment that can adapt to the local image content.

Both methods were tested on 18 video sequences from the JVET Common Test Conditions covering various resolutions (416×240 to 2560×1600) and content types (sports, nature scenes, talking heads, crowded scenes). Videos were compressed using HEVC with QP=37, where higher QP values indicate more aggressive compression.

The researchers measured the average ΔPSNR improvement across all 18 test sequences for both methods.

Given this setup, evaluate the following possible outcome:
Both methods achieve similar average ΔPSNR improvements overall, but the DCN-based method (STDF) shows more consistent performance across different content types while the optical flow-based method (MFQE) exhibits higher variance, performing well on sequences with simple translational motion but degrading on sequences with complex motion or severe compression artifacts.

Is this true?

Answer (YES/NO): NO